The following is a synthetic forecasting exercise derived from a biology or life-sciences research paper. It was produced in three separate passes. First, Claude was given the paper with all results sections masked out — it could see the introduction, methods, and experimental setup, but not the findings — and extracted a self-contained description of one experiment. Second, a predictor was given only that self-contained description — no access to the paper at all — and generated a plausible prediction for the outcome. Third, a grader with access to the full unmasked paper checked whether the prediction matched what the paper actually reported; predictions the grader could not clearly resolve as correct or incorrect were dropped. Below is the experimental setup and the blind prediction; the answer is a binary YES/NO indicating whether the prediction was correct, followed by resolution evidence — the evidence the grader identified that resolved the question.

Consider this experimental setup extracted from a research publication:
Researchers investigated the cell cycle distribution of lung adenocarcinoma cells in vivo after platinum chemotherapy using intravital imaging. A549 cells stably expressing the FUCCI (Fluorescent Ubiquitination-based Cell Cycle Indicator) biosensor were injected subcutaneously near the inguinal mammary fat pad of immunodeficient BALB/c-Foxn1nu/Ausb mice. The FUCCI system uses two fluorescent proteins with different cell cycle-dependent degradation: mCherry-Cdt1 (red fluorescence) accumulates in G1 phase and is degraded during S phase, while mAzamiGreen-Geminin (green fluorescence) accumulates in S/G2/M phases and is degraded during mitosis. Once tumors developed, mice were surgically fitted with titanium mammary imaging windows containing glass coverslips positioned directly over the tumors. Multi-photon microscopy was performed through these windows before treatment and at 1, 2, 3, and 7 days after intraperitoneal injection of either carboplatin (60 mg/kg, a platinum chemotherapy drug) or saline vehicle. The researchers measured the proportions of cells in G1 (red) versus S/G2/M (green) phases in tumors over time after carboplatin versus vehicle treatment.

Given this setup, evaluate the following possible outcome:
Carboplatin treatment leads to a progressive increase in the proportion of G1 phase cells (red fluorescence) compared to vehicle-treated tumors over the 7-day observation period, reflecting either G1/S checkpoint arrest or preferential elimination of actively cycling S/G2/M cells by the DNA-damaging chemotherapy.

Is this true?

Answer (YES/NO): NO